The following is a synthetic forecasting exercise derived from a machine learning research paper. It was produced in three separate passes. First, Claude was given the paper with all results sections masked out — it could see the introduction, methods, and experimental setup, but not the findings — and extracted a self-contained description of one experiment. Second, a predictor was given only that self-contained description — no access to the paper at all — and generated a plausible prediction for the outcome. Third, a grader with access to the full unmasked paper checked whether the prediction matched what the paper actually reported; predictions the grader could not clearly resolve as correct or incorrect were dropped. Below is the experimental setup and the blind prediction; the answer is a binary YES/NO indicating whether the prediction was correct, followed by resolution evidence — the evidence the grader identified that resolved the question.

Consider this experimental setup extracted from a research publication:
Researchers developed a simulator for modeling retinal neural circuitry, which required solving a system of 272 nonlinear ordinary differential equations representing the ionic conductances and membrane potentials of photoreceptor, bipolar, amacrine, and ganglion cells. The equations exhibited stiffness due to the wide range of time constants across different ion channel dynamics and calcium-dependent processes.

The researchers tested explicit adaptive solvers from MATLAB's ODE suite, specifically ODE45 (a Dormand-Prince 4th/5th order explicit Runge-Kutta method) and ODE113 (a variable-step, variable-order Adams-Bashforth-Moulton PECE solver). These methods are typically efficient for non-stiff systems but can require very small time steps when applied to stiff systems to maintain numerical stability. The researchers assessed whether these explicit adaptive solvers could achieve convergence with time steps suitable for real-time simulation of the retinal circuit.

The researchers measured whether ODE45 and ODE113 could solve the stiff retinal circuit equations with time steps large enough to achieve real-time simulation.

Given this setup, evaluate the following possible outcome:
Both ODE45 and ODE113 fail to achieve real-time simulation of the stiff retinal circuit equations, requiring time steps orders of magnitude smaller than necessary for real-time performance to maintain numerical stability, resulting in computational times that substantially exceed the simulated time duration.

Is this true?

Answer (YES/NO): YES